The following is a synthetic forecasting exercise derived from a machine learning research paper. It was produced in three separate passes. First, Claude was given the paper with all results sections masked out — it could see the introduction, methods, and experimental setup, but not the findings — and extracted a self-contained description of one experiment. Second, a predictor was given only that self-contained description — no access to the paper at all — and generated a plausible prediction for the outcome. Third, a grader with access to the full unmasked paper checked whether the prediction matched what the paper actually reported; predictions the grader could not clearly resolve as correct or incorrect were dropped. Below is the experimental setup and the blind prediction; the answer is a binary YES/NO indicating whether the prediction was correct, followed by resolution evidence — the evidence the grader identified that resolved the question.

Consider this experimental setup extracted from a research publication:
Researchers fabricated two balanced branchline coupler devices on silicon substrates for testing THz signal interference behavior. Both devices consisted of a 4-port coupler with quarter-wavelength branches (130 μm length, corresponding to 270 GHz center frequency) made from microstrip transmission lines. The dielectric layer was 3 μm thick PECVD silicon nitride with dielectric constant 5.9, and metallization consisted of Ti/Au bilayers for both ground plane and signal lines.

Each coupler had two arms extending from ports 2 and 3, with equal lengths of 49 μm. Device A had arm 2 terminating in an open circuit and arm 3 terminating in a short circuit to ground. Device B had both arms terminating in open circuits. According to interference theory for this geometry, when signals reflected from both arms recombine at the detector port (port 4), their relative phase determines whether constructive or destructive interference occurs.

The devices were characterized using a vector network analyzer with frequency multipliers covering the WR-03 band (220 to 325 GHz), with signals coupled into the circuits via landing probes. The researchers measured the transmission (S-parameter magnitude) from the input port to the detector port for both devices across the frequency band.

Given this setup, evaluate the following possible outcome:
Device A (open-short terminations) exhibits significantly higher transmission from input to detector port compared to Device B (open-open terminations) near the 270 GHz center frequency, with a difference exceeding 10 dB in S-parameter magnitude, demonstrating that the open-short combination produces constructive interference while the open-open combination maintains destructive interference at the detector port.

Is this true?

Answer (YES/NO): NO